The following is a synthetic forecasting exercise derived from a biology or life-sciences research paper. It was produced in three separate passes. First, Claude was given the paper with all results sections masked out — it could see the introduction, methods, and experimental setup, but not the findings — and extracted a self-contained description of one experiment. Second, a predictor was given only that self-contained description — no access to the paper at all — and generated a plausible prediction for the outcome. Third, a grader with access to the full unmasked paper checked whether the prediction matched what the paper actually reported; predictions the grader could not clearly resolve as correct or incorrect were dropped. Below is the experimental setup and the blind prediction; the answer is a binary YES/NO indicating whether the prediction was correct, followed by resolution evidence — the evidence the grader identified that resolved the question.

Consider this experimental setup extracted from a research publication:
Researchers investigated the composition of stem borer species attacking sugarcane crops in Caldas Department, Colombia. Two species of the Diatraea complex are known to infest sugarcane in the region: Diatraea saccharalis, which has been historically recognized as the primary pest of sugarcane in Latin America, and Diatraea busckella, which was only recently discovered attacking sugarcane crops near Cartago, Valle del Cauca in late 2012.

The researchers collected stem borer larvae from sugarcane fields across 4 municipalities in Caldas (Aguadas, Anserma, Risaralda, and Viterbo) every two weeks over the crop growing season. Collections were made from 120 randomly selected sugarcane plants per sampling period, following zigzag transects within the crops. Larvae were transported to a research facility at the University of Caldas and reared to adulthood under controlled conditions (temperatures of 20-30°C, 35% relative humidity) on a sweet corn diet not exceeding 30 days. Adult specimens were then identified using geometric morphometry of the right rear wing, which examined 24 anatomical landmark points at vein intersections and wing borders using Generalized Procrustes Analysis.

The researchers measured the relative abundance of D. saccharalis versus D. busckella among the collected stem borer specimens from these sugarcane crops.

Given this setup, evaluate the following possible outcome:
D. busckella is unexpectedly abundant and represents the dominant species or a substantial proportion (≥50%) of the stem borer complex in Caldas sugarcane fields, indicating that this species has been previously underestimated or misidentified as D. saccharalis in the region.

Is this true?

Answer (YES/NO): YES